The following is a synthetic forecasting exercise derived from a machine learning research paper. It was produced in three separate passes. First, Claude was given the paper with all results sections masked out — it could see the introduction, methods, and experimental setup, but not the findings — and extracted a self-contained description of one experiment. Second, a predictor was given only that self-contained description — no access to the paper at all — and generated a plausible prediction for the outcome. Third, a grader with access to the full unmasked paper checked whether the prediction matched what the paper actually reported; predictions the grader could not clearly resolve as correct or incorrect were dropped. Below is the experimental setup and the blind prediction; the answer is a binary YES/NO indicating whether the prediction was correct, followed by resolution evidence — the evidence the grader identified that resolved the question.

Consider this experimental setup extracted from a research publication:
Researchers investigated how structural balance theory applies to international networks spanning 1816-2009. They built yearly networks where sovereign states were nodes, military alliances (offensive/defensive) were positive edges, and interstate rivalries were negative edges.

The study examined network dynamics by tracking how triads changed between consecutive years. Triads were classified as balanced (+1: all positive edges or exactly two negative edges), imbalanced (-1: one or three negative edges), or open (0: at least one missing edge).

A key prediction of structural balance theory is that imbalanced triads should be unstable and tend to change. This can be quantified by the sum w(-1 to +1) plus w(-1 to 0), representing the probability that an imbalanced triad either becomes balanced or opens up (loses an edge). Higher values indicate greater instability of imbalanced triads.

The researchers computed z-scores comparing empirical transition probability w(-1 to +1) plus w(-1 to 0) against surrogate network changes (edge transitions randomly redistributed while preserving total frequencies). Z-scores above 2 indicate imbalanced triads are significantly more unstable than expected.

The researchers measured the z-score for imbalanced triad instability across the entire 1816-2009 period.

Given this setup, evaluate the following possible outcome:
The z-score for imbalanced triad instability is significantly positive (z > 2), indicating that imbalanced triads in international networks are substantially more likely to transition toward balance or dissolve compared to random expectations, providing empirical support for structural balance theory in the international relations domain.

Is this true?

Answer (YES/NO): NO